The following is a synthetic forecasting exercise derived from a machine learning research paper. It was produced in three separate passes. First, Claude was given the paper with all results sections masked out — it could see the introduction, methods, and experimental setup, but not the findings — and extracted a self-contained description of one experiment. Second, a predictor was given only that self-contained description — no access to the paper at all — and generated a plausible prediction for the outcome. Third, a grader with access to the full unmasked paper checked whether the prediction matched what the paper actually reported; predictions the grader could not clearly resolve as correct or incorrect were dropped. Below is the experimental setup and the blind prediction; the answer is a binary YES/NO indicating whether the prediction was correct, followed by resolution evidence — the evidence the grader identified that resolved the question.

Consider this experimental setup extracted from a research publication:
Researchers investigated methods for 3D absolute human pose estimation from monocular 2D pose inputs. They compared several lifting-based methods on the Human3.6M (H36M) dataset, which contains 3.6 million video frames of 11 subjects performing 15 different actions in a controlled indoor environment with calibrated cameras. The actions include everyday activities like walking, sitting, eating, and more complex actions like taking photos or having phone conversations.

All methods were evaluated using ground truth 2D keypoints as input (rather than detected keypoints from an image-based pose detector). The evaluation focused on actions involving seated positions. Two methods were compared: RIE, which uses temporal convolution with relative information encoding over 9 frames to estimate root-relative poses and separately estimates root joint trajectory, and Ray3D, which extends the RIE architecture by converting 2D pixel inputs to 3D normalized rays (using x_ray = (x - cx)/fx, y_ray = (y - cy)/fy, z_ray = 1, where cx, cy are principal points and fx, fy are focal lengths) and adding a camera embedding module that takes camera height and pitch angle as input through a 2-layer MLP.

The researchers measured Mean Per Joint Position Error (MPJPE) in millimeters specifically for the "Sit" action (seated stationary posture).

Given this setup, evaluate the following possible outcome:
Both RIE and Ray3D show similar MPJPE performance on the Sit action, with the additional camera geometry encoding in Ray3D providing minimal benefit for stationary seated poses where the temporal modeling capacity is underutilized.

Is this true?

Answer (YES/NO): NO